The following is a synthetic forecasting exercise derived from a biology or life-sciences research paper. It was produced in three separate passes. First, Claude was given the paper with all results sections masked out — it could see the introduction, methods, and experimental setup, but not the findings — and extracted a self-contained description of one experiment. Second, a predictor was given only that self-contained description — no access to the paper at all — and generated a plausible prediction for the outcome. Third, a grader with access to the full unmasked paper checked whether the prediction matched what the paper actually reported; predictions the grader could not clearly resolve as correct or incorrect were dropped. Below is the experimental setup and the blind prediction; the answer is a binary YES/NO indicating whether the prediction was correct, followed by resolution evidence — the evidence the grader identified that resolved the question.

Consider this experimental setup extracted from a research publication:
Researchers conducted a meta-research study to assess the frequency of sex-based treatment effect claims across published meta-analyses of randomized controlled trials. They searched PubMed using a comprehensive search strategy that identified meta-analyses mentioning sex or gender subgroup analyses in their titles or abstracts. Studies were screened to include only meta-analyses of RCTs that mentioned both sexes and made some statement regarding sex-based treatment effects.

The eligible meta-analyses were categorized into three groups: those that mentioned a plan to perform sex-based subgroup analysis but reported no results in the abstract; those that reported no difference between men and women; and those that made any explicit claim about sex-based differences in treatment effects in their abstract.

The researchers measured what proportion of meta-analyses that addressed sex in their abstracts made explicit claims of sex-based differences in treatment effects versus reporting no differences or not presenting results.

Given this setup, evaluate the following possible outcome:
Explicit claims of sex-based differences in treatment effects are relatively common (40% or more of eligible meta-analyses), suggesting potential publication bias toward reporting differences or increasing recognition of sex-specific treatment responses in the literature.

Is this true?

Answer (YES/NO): YES